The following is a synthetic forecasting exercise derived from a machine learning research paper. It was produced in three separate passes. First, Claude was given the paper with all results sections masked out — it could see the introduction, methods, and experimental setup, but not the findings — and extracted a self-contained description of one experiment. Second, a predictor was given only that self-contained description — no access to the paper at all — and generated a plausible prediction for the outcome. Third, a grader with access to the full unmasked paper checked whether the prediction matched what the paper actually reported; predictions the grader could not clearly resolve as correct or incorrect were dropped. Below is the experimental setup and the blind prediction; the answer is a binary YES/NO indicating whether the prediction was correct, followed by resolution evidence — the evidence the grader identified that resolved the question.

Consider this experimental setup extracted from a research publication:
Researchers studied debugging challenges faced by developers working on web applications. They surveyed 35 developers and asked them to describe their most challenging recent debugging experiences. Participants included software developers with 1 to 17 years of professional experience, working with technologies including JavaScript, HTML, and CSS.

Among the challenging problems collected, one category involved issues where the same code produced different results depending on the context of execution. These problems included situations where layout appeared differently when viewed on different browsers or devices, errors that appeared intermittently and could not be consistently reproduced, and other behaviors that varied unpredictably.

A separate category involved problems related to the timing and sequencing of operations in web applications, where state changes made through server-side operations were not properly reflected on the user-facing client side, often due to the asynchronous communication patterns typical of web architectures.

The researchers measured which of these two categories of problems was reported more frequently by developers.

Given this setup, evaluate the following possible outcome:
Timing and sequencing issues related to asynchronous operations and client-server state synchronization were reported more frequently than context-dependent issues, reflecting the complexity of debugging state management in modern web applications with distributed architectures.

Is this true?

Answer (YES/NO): NO